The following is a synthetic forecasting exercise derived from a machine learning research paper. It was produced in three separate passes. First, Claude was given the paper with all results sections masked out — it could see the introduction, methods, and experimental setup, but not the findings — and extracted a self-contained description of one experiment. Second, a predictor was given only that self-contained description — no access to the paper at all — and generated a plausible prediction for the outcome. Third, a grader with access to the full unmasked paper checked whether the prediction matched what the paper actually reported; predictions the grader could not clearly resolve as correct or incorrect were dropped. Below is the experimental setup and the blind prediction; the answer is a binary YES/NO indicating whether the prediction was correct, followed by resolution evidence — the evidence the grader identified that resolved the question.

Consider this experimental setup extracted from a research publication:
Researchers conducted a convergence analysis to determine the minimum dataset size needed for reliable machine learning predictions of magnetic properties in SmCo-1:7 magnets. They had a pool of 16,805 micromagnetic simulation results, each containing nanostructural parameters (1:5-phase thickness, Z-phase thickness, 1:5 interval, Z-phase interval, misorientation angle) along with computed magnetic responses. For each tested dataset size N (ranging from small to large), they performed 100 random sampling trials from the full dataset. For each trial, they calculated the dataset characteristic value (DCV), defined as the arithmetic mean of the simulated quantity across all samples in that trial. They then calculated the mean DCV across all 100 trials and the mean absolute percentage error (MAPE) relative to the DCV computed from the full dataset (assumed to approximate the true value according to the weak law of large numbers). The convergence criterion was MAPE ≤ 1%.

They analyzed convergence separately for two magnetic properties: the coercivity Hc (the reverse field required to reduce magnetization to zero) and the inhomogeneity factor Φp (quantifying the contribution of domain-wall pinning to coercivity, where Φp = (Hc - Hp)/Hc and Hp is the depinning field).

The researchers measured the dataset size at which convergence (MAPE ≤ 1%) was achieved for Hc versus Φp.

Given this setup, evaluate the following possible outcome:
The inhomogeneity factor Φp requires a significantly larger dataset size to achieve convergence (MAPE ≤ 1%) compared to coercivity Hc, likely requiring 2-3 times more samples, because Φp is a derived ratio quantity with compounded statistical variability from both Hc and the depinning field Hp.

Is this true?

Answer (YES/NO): NO